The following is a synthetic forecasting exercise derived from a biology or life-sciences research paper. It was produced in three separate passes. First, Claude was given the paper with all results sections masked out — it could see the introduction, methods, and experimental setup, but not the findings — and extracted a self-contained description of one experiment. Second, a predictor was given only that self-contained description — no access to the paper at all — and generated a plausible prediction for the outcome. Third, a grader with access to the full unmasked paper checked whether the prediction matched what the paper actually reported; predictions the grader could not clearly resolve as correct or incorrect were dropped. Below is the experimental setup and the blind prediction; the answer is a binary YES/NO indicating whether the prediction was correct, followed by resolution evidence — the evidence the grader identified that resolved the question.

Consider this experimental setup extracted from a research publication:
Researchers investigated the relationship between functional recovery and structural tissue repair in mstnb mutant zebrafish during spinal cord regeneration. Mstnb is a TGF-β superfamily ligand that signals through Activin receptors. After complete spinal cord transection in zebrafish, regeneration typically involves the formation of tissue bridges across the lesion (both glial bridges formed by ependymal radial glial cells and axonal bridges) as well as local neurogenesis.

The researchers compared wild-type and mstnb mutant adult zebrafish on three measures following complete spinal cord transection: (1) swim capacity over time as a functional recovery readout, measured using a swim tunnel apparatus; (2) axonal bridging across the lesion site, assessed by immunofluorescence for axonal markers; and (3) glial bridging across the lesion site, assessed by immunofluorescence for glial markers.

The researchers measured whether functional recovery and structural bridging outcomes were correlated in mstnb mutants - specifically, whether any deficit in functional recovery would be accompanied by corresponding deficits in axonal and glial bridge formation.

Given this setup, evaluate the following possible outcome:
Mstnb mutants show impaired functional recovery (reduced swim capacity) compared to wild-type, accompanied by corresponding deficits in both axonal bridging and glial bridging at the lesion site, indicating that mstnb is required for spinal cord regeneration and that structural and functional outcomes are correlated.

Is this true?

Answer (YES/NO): NO